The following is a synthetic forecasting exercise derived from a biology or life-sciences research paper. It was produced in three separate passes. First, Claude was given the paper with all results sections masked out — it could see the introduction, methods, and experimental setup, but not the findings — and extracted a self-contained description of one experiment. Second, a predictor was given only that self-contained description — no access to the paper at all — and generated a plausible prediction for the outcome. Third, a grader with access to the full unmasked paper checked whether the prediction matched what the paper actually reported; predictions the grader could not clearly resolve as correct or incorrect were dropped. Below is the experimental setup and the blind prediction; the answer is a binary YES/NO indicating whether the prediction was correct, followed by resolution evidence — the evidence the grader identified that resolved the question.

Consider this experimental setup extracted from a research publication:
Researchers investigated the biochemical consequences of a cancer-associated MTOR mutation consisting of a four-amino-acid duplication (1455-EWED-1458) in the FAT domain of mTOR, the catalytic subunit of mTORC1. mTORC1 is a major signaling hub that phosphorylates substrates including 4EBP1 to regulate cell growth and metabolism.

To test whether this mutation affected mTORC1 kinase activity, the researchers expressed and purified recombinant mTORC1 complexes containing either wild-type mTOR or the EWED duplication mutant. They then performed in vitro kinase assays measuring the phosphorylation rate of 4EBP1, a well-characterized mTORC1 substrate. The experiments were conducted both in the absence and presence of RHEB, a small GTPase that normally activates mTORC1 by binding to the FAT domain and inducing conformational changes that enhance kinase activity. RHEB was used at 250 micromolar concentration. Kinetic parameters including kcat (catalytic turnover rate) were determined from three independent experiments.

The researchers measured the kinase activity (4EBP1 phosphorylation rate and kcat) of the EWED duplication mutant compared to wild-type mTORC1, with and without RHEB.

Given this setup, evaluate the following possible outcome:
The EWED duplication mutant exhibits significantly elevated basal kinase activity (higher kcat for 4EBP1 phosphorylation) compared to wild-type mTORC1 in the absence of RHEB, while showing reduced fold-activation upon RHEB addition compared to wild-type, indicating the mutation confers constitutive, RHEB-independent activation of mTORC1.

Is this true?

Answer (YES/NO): YES